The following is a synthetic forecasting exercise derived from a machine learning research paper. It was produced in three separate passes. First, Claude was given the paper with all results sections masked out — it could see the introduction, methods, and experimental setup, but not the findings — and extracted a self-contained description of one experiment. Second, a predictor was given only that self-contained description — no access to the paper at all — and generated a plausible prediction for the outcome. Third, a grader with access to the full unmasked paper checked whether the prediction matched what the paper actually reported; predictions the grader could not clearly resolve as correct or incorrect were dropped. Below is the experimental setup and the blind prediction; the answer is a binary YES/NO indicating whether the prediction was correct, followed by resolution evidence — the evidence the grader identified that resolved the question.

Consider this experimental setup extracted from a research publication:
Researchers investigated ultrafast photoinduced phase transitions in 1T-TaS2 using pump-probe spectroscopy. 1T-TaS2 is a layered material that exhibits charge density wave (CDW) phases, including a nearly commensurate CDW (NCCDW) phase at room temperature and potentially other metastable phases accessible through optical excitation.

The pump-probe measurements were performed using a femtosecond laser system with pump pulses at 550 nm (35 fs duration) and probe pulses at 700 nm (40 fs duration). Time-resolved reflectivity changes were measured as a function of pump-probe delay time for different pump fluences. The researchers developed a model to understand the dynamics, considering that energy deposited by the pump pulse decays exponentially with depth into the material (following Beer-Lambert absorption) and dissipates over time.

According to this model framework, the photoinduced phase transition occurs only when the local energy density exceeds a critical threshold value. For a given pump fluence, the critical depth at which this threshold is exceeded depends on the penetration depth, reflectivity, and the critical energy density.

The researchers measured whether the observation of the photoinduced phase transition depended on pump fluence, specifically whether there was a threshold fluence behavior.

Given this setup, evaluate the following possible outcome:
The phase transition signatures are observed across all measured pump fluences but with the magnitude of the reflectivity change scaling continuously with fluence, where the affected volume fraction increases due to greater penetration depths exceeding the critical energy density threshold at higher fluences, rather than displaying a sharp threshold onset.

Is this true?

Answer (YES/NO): NO